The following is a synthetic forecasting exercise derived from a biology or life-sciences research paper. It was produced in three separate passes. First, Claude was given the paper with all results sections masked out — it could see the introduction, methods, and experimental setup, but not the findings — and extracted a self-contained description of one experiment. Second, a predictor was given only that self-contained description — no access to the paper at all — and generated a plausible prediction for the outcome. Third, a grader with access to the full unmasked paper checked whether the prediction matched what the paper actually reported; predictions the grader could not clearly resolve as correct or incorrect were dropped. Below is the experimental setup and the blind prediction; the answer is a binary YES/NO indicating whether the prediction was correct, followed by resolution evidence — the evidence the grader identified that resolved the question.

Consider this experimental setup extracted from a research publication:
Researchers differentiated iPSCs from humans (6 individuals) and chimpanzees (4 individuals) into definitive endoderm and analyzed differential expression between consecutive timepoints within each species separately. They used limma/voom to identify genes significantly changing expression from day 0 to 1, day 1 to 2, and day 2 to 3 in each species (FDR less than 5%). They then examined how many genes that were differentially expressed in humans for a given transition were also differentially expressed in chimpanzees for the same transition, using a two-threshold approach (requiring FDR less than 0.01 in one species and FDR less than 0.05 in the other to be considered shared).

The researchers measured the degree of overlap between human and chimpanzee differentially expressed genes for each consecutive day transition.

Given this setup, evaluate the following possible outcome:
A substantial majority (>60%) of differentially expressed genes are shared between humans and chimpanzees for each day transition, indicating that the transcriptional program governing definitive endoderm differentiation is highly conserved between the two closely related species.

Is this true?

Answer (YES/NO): YES